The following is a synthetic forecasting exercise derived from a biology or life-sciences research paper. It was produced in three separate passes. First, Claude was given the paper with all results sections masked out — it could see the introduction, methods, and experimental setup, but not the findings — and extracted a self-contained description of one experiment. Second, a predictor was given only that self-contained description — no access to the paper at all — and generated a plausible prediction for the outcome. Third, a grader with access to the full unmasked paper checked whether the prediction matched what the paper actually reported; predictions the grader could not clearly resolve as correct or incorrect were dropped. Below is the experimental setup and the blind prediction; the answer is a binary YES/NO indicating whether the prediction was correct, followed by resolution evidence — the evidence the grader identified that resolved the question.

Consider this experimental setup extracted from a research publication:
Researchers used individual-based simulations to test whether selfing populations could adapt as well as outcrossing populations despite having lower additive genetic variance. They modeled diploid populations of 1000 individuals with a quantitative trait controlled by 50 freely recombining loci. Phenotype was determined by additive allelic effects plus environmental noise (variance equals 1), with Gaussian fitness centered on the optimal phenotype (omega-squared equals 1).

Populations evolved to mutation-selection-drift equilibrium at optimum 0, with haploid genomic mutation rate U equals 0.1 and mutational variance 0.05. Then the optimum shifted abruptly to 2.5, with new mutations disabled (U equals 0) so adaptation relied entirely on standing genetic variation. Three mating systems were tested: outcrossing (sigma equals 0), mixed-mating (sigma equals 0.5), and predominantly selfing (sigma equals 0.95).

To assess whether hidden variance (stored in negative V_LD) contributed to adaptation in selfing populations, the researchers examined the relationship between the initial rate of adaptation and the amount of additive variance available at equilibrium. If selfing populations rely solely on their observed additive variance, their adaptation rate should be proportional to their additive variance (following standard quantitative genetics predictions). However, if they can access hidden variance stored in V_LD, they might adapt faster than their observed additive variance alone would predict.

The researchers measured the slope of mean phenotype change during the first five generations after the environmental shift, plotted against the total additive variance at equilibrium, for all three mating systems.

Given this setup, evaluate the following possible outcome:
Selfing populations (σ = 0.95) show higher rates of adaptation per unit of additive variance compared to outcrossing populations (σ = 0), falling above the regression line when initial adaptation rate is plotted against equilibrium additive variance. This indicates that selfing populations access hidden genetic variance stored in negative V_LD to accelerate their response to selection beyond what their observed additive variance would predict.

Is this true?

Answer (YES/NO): YES